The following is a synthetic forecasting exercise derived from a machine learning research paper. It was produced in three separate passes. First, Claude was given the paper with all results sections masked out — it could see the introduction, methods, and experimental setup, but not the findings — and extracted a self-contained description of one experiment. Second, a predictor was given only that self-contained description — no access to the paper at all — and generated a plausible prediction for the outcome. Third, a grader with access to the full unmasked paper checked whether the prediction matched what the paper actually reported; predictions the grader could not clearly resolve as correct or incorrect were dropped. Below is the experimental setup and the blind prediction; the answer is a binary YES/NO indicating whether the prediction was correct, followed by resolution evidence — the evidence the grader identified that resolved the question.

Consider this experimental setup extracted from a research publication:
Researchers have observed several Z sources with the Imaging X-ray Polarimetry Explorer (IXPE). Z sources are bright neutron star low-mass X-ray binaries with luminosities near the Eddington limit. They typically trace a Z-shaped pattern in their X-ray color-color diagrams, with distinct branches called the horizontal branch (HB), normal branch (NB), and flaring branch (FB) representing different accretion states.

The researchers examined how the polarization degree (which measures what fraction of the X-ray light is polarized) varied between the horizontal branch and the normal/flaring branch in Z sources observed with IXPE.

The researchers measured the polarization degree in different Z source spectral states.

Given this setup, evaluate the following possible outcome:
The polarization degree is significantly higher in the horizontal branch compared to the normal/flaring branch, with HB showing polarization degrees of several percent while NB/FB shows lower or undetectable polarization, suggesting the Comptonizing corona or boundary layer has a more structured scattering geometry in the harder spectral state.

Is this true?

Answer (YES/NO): YES